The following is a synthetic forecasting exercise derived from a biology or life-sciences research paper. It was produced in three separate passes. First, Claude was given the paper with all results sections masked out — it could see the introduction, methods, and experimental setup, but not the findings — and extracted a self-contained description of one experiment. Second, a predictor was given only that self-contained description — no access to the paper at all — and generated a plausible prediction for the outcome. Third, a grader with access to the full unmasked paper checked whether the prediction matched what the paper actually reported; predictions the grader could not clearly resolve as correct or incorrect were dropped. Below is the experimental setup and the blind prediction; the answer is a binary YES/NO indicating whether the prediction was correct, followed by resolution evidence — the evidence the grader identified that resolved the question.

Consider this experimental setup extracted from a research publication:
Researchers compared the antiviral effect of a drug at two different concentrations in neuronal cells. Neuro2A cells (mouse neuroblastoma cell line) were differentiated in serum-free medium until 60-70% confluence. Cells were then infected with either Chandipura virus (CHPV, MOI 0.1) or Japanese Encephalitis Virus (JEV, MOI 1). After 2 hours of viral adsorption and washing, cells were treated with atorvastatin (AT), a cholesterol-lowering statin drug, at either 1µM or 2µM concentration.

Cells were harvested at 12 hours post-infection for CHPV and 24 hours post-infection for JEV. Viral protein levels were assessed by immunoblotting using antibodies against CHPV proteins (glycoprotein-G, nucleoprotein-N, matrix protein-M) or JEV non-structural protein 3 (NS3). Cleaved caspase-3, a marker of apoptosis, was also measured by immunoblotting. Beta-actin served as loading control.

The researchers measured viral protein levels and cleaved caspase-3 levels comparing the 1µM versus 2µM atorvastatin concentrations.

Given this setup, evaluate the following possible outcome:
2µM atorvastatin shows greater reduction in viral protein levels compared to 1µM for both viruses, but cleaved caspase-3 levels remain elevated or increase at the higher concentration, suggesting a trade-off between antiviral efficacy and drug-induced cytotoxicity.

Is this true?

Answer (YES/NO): NO